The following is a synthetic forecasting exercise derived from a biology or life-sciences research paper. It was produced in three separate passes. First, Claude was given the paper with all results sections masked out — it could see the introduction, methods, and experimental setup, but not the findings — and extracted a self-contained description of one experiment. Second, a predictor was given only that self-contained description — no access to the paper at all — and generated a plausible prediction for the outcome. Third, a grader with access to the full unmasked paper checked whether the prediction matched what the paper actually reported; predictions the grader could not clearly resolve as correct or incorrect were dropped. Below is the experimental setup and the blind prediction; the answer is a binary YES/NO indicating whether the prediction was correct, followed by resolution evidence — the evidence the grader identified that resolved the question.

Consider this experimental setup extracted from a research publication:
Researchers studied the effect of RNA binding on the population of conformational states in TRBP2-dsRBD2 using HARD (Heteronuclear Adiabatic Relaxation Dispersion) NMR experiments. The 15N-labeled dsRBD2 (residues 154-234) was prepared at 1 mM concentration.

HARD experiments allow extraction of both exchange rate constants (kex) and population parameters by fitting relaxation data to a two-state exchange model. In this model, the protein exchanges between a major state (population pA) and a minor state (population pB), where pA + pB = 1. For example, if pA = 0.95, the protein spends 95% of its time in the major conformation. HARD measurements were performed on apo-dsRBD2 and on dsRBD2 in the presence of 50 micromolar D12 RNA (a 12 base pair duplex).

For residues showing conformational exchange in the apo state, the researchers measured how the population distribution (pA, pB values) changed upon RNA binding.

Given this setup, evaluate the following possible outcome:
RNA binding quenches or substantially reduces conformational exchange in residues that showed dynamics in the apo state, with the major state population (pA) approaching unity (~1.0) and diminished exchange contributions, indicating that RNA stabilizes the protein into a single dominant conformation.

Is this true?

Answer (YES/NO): NO